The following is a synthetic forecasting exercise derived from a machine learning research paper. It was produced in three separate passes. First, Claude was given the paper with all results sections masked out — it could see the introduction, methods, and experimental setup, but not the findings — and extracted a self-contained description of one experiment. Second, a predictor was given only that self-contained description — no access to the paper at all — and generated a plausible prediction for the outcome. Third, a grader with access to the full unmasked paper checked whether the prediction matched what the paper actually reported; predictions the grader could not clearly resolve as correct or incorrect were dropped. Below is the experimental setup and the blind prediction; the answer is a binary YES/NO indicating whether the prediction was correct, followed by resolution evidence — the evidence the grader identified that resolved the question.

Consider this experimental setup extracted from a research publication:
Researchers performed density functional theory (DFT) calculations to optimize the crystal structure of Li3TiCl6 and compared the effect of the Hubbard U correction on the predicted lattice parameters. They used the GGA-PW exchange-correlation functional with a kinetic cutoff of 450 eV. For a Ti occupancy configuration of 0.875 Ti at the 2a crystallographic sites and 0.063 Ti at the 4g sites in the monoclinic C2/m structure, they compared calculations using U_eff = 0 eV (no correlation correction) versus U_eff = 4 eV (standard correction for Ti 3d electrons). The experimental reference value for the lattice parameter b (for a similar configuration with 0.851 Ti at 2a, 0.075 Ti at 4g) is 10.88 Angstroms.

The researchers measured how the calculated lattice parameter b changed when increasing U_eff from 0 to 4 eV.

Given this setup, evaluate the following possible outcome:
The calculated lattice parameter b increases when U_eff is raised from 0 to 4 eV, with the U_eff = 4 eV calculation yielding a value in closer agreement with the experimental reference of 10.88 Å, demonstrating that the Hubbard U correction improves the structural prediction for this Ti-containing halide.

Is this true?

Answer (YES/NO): NO